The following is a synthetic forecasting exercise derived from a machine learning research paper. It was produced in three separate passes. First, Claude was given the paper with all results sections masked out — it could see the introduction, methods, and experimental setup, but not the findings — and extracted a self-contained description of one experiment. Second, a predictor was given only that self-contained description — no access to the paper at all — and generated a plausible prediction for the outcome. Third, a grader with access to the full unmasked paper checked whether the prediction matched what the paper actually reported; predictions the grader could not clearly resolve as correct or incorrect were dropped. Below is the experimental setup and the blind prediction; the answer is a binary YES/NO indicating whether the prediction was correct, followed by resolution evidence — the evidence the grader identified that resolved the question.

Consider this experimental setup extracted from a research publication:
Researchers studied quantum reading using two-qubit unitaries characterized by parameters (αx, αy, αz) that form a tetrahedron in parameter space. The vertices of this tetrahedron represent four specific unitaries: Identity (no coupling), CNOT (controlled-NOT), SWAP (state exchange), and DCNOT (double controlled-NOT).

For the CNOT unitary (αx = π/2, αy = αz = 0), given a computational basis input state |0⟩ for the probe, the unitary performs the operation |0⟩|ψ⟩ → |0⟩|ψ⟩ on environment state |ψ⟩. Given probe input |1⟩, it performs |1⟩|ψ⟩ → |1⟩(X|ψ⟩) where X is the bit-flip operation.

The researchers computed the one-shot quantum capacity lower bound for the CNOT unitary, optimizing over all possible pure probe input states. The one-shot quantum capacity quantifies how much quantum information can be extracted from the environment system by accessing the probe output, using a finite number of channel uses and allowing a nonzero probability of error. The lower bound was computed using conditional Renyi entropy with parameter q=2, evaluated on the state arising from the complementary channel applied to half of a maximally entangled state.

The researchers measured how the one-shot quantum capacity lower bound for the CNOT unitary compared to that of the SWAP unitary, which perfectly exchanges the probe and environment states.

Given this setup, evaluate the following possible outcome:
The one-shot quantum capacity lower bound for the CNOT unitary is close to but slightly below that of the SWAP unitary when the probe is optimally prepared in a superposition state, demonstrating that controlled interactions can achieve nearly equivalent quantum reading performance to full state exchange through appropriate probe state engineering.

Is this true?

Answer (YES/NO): NO